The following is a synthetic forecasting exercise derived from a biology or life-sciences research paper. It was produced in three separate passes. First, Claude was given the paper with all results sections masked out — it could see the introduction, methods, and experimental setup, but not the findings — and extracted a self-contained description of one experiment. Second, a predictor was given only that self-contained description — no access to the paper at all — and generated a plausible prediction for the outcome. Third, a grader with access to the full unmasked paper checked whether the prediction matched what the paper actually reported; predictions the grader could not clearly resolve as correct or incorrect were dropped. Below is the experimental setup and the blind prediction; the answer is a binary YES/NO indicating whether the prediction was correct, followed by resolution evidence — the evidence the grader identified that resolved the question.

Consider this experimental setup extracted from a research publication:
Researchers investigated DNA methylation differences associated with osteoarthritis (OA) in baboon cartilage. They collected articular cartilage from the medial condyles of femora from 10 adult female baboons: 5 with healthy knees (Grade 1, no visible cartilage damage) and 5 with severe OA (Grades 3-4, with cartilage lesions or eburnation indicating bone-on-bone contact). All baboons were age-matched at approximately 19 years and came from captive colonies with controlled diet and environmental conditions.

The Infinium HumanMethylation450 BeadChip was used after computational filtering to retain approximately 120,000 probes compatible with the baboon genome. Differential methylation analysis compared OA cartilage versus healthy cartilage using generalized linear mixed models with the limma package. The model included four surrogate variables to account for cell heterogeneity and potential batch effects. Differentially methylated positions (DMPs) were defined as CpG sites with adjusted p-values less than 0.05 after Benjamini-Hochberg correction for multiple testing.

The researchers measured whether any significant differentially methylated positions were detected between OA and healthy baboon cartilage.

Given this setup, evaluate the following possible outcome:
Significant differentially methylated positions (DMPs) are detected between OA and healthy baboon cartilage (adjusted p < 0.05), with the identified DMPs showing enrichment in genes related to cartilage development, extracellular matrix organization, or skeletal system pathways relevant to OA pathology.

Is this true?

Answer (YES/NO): NO